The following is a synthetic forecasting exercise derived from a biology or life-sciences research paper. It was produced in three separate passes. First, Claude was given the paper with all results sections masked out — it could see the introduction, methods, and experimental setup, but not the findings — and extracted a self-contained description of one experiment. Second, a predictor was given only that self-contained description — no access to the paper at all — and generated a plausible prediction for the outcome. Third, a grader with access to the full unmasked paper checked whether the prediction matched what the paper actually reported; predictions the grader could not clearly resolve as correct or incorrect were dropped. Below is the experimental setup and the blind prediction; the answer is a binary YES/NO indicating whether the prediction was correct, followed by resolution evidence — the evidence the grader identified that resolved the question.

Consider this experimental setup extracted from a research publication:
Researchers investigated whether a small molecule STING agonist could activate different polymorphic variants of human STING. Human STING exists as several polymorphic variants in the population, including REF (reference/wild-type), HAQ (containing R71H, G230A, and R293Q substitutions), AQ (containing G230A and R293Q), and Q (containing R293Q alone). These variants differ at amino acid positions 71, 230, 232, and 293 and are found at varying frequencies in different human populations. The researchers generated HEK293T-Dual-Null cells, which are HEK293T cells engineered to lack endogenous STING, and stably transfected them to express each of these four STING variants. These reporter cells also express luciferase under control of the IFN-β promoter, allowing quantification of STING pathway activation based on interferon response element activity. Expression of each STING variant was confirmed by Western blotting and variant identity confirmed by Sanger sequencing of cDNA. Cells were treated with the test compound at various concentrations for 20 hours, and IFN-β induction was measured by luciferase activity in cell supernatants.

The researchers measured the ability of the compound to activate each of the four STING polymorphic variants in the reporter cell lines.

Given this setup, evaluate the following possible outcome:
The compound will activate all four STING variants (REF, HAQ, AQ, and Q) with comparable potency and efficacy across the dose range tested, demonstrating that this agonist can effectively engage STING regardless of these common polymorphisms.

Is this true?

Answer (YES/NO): YES